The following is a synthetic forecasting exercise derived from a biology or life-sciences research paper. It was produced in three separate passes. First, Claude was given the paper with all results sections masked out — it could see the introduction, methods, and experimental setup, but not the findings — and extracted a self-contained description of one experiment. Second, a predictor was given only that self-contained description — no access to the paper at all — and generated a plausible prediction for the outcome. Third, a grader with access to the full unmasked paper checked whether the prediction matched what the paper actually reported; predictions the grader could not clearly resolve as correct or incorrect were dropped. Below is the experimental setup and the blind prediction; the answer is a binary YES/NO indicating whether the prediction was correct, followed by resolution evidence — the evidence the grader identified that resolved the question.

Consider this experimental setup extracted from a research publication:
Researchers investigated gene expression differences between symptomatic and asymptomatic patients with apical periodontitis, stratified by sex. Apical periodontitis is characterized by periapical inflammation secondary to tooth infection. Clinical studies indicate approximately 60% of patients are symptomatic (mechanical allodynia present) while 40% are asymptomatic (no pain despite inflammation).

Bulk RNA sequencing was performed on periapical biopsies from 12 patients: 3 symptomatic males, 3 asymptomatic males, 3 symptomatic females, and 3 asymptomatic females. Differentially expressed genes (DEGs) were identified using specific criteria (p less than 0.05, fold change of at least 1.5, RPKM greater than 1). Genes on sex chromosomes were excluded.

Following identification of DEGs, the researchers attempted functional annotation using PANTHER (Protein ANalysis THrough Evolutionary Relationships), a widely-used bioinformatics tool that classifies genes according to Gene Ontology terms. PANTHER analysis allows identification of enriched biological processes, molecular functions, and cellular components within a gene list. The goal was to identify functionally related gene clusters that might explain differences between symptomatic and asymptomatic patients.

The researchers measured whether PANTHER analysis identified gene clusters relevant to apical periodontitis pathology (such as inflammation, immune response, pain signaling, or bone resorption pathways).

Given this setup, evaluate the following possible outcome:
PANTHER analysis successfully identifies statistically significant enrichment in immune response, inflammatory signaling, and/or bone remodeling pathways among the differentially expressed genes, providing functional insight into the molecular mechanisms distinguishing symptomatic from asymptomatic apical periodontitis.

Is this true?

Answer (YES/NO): NO